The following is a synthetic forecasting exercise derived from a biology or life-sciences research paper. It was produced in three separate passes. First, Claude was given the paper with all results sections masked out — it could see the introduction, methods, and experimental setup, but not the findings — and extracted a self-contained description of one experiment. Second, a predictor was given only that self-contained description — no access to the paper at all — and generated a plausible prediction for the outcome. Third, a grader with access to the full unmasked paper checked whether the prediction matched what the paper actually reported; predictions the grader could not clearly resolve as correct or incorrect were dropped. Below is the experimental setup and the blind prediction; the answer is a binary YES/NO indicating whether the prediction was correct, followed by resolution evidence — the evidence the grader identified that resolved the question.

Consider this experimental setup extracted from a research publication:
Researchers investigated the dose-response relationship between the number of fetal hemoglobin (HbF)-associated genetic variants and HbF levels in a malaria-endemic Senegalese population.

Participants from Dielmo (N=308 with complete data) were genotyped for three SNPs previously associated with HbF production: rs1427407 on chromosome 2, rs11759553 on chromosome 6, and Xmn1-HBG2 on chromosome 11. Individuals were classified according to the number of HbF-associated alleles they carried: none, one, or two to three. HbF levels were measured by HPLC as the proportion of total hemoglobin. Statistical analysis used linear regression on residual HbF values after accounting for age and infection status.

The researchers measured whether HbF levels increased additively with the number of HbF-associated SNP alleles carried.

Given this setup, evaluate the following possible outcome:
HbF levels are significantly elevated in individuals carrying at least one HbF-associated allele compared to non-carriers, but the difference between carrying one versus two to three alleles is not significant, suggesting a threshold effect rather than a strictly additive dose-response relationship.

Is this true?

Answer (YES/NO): NO